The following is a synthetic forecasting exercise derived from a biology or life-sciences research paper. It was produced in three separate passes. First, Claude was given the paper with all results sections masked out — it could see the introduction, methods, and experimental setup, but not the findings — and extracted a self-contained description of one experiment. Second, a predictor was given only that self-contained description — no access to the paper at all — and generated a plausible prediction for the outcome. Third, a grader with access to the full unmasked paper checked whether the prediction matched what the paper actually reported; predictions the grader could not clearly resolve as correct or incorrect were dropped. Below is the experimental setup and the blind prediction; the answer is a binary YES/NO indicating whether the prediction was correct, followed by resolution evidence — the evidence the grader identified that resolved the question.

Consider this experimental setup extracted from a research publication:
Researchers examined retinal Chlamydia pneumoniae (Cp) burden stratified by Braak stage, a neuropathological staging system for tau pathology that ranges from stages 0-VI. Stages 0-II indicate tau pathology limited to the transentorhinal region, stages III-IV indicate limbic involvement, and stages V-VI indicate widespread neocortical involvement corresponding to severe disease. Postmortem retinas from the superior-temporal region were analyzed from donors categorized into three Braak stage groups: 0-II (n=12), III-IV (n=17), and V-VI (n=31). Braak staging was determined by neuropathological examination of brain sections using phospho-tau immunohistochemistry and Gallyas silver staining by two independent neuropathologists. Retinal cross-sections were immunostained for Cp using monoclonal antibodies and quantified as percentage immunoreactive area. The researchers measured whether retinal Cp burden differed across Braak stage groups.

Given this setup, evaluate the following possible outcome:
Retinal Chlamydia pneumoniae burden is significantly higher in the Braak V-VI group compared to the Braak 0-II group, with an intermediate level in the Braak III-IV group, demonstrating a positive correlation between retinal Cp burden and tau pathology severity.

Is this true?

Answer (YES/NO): YES